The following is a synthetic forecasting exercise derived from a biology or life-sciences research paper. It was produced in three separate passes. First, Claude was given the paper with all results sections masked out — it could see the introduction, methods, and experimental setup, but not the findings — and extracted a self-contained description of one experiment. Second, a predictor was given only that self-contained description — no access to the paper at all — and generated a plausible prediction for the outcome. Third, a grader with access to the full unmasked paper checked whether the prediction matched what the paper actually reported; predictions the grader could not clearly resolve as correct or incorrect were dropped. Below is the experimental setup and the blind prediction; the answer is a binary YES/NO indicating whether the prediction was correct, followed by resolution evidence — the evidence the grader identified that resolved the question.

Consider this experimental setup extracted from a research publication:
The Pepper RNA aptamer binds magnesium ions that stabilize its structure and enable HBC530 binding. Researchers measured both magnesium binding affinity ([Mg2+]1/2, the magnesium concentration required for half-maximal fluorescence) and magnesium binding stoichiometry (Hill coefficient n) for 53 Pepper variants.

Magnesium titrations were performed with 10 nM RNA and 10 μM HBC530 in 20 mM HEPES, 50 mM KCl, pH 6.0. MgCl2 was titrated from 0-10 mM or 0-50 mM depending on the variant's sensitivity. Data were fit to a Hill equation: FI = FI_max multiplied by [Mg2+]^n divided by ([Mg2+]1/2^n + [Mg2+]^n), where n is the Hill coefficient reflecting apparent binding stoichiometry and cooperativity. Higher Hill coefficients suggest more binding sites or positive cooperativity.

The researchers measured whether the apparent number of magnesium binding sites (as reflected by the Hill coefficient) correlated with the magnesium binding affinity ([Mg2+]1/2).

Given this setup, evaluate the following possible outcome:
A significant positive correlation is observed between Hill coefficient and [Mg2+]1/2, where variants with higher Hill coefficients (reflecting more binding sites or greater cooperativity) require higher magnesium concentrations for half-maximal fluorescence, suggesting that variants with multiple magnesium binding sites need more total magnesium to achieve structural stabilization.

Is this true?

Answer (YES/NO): NO